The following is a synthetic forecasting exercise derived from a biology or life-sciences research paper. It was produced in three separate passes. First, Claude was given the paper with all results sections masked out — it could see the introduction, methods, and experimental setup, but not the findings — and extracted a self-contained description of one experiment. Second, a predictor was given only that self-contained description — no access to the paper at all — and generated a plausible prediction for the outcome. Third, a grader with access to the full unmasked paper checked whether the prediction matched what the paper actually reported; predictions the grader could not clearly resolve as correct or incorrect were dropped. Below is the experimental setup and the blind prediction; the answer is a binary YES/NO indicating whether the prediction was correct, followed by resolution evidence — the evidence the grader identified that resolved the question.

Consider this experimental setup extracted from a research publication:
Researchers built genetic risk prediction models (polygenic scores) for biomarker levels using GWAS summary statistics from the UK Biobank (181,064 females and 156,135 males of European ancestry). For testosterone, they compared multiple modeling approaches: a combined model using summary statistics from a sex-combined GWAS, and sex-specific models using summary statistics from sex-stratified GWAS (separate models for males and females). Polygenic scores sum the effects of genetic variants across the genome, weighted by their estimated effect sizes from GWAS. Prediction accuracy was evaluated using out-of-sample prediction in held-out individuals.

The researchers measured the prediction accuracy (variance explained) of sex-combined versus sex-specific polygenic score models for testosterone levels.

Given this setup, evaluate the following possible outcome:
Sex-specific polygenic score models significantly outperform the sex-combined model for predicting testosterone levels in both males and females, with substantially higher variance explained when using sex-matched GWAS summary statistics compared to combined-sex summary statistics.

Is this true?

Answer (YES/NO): YES